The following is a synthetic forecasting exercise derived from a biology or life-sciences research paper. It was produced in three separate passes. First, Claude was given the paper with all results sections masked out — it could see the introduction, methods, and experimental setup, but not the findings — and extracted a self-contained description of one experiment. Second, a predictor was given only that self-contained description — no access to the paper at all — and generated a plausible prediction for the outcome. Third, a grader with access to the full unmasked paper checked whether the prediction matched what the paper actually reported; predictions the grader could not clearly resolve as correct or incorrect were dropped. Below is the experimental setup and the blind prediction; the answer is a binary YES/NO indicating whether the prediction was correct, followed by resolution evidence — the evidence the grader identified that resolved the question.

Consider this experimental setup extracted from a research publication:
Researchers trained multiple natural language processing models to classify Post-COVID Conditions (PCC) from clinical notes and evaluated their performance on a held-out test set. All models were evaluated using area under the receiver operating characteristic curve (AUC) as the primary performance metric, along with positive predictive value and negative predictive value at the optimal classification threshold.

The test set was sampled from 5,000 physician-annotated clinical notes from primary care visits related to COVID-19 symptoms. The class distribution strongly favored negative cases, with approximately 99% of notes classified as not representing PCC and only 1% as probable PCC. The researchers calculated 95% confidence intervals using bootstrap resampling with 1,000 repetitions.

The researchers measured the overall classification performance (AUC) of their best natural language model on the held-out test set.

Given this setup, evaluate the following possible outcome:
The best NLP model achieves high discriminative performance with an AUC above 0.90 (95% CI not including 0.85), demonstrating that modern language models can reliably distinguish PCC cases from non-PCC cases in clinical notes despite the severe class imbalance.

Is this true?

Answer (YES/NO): NO